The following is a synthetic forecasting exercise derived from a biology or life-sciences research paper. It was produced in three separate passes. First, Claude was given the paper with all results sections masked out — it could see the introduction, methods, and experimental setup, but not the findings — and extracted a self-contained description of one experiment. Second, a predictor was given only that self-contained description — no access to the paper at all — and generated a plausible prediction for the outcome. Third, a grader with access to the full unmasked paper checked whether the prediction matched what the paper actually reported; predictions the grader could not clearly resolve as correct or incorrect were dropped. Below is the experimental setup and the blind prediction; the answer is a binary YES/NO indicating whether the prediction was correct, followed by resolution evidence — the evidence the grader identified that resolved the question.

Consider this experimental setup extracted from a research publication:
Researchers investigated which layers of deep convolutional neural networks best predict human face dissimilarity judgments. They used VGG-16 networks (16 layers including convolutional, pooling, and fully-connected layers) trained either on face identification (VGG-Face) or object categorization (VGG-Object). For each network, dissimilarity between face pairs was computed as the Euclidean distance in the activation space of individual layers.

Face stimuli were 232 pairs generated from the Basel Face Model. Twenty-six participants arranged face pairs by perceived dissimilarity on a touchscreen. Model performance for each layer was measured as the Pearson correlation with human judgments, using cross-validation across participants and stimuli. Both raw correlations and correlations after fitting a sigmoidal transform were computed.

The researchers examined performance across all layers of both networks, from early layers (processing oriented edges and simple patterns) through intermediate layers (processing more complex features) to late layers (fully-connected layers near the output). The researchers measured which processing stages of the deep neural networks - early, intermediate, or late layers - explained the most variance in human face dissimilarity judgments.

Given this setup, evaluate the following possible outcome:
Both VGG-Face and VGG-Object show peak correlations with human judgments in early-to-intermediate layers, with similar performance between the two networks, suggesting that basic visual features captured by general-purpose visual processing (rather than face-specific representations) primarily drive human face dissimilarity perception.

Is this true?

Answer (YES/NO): NO